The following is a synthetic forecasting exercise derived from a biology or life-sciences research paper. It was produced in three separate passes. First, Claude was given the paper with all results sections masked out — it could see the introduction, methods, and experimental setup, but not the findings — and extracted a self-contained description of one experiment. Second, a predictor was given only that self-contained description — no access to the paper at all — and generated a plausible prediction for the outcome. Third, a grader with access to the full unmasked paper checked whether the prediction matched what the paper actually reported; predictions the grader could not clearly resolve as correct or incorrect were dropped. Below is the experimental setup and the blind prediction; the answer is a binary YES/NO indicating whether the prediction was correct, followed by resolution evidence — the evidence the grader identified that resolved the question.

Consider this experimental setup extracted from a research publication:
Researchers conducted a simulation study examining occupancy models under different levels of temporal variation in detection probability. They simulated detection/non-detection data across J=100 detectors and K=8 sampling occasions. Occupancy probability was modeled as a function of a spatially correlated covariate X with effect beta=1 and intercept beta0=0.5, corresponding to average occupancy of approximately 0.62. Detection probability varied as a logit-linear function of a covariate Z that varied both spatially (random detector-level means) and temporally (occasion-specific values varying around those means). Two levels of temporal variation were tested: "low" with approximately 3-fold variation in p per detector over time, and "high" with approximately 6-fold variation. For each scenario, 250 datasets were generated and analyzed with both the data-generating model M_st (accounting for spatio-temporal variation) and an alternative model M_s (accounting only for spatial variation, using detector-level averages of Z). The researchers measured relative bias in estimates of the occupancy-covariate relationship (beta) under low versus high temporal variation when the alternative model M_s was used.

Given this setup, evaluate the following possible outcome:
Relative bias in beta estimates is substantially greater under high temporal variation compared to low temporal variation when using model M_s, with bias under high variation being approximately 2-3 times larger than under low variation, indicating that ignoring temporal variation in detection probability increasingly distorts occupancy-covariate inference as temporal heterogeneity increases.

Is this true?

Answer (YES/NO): NO